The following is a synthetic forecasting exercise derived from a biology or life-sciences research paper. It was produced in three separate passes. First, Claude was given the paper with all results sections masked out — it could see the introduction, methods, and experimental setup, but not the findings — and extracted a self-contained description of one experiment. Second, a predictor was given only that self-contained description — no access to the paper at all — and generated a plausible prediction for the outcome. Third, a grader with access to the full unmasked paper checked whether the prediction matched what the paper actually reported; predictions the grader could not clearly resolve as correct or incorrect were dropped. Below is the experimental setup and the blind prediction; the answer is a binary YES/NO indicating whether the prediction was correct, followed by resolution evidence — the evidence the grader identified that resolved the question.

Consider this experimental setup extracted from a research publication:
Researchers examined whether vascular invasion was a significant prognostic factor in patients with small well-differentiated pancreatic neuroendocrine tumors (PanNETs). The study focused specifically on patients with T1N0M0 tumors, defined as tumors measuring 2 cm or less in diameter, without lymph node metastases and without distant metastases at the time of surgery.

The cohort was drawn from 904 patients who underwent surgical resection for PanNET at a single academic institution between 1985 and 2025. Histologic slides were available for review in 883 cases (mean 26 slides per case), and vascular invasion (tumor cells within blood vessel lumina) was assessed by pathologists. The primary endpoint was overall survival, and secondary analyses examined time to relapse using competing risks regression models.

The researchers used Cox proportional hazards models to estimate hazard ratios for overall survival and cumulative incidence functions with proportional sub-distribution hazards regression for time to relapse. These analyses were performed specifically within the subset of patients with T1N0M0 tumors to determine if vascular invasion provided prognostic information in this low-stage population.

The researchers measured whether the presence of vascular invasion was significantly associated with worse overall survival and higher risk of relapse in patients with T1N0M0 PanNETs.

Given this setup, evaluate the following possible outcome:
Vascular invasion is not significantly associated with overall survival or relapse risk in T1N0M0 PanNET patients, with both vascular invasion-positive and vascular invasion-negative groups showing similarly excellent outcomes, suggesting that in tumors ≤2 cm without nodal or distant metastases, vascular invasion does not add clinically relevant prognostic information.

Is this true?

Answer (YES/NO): NO